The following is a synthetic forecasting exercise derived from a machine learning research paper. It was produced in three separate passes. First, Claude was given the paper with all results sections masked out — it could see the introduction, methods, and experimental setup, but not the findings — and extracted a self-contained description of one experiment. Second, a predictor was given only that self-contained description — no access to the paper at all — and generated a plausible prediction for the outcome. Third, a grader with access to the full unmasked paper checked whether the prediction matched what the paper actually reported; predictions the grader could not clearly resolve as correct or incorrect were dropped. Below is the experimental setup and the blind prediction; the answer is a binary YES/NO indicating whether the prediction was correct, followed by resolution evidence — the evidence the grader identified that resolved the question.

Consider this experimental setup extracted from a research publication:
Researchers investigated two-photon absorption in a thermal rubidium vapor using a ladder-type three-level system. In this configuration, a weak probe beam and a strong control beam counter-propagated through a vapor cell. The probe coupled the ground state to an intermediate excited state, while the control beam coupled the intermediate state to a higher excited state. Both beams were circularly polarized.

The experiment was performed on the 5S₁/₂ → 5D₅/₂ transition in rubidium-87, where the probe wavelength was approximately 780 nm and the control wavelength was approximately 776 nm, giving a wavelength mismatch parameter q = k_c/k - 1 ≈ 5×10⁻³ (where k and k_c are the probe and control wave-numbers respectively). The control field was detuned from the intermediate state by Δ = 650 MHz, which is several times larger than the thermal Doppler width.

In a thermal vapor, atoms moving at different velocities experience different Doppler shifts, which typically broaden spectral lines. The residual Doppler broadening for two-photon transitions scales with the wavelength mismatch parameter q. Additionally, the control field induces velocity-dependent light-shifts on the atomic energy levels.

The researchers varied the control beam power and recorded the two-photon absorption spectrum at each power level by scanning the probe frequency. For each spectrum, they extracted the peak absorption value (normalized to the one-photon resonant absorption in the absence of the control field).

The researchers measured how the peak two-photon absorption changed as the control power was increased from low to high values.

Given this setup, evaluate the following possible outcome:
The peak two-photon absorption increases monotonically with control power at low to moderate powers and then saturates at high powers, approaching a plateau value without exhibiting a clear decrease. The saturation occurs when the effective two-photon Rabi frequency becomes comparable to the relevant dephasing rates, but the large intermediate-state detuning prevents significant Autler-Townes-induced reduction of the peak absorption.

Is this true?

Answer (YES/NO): NO